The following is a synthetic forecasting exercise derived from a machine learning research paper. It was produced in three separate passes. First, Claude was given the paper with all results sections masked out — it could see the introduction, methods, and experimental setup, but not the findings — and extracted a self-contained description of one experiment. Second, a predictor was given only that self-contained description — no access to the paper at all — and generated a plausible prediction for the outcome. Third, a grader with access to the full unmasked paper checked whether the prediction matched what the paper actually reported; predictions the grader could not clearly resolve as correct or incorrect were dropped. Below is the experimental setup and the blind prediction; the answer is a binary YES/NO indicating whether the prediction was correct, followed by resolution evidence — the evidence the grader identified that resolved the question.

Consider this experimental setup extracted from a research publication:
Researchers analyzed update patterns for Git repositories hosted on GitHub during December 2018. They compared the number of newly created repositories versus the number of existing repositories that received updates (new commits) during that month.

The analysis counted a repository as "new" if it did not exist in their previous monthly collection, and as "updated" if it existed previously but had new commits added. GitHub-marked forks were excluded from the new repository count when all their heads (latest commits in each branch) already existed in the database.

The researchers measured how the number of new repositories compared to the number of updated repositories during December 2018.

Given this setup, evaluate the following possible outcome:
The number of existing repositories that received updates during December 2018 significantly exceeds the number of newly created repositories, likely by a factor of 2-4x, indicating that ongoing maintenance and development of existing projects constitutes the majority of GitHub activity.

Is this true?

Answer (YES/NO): NO